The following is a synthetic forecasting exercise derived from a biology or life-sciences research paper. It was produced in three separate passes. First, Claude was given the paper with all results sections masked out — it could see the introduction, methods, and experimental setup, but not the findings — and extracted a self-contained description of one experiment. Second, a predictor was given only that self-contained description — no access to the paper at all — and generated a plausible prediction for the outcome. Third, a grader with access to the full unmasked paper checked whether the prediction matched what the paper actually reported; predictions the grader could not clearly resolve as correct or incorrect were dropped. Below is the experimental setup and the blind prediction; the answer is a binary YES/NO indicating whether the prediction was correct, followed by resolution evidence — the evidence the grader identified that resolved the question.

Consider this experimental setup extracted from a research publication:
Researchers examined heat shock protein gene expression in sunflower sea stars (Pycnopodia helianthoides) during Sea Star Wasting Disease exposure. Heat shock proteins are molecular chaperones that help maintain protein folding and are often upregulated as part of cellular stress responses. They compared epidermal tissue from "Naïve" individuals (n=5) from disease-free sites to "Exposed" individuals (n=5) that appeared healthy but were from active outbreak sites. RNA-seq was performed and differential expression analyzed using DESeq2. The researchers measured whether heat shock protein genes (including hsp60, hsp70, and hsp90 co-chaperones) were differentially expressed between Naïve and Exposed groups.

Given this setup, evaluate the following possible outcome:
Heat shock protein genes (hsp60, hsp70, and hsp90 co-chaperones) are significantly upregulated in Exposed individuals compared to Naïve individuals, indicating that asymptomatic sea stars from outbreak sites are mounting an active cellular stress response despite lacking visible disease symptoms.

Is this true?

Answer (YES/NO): YES